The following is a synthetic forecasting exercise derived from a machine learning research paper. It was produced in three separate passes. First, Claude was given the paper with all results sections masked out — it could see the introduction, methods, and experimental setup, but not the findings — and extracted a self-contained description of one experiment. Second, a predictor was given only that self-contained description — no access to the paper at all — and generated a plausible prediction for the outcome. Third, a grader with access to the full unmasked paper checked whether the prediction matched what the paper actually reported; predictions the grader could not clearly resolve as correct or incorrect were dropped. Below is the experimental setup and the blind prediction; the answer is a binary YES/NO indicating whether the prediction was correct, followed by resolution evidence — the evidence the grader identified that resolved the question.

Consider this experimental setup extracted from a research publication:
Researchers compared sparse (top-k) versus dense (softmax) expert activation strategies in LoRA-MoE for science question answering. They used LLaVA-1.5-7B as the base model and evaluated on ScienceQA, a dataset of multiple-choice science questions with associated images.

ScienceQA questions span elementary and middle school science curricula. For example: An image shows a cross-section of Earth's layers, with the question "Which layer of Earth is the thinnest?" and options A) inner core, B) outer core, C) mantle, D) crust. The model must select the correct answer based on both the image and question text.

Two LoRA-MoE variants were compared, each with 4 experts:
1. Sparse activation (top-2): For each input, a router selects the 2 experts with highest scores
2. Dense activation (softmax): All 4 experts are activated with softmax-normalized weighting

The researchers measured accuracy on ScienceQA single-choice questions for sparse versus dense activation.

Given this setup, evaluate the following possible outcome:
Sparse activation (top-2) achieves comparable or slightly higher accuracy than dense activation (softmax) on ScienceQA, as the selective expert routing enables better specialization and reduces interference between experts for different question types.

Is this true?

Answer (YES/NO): NO